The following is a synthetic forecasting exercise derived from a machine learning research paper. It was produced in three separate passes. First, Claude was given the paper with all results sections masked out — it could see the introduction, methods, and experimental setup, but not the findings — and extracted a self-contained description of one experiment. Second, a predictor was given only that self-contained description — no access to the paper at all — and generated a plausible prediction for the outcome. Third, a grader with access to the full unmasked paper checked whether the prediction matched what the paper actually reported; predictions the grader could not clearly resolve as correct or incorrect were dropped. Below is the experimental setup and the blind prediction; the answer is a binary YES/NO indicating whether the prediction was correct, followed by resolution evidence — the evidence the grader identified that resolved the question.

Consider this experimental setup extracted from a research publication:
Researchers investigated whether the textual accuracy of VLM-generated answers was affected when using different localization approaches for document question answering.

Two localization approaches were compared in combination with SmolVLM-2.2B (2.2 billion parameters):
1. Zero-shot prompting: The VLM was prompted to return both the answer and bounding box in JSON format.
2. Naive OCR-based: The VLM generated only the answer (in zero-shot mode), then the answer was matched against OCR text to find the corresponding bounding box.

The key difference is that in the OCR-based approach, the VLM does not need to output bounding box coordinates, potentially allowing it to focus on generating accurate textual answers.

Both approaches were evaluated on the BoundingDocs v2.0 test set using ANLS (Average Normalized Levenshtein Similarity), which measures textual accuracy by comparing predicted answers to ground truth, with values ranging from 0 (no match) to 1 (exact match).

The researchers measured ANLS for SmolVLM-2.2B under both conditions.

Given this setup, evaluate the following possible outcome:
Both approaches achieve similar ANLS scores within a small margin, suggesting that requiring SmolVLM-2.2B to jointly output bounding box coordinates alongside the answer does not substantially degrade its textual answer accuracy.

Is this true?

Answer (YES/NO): NO